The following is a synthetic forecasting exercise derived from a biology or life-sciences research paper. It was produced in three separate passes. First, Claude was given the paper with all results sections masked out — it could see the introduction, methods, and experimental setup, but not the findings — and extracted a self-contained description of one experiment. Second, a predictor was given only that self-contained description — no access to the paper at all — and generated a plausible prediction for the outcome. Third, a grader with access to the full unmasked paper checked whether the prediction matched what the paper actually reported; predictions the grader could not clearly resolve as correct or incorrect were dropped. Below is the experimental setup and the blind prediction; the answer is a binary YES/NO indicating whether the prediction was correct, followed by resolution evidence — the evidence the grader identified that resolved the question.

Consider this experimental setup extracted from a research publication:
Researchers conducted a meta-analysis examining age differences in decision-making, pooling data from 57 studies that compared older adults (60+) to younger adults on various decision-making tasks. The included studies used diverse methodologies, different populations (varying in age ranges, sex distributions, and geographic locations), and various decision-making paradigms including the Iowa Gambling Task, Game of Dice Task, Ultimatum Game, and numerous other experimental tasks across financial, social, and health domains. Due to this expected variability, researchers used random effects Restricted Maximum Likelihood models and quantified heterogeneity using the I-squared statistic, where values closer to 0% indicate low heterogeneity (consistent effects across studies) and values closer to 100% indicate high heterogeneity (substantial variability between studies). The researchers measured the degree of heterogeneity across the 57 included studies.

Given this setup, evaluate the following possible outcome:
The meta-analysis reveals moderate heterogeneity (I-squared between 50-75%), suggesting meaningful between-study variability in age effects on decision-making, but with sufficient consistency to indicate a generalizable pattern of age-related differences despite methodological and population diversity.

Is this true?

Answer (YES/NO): NO